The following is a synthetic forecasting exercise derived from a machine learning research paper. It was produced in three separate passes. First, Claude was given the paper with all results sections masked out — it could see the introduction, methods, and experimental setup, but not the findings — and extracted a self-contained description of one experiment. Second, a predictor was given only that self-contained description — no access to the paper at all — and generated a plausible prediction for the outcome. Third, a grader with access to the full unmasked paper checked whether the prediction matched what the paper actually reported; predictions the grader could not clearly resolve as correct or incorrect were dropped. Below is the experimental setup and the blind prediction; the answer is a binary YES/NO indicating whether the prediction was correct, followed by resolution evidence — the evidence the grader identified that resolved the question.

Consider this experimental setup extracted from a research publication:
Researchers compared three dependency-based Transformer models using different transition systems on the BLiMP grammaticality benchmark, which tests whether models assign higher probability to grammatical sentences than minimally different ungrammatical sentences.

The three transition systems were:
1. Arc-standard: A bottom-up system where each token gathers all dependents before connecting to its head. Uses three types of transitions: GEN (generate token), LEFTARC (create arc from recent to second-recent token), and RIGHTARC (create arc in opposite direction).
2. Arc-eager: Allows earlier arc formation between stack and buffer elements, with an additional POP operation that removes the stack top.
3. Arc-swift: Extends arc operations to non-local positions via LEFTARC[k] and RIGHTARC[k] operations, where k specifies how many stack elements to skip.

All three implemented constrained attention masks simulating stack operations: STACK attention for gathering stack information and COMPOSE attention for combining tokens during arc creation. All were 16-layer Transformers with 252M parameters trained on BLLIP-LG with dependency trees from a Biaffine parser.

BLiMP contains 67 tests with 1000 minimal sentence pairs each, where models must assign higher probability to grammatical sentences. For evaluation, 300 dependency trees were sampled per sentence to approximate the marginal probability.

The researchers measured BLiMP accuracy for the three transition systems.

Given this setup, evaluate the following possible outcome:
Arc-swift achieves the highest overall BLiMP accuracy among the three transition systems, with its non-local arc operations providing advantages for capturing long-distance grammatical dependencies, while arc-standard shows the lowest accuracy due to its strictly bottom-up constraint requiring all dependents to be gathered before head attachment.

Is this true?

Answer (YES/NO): NO